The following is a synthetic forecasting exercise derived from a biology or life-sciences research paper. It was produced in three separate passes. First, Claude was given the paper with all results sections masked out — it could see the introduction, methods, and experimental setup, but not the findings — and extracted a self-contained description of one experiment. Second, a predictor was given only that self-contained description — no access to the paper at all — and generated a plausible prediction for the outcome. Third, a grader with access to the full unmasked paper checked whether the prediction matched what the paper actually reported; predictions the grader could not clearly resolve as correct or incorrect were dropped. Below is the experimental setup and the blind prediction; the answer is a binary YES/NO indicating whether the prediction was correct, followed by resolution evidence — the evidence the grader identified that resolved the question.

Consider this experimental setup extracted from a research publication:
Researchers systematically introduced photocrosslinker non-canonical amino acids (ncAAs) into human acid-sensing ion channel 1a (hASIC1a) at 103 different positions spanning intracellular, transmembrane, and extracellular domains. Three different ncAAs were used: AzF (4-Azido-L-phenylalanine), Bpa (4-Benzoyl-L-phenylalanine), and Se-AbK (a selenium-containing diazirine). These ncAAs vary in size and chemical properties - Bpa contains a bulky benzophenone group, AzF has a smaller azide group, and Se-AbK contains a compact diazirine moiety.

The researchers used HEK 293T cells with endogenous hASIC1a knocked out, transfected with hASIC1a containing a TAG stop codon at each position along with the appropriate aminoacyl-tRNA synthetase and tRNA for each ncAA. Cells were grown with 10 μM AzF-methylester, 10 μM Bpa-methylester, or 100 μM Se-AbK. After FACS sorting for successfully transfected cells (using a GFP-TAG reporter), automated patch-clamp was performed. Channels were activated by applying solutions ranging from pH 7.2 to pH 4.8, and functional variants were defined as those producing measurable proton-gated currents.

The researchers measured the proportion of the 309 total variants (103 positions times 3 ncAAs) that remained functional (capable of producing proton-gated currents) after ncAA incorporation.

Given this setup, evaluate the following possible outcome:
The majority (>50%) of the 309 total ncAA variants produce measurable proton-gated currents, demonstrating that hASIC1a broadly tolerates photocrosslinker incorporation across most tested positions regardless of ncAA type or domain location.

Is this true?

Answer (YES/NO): NO